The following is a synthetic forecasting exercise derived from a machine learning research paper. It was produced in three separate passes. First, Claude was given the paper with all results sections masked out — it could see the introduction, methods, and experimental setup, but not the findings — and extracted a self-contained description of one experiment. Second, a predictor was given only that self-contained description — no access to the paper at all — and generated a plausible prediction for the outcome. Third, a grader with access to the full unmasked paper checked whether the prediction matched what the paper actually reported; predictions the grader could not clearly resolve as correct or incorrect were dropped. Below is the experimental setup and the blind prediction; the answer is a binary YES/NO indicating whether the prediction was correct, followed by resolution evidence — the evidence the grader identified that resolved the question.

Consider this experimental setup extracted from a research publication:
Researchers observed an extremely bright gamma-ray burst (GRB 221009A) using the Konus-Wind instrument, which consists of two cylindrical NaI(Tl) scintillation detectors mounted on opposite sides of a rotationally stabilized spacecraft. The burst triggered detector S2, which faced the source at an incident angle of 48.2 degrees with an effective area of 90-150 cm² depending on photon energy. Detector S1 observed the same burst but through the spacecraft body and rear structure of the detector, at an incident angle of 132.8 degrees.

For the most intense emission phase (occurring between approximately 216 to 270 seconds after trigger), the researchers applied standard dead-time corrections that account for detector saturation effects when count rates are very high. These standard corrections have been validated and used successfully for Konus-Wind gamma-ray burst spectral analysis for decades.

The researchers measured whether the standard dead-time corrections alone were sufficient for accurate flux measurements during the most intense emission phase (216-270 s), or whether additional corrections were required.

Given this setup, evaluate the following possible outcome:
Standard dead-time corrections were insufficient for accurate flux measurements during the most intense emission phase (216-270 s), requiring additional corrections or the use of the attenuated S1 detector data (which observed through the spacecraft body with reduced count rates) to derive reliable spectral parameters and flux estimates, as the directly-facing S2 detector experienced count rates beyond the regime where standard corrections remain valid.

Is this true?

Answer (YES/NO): YES